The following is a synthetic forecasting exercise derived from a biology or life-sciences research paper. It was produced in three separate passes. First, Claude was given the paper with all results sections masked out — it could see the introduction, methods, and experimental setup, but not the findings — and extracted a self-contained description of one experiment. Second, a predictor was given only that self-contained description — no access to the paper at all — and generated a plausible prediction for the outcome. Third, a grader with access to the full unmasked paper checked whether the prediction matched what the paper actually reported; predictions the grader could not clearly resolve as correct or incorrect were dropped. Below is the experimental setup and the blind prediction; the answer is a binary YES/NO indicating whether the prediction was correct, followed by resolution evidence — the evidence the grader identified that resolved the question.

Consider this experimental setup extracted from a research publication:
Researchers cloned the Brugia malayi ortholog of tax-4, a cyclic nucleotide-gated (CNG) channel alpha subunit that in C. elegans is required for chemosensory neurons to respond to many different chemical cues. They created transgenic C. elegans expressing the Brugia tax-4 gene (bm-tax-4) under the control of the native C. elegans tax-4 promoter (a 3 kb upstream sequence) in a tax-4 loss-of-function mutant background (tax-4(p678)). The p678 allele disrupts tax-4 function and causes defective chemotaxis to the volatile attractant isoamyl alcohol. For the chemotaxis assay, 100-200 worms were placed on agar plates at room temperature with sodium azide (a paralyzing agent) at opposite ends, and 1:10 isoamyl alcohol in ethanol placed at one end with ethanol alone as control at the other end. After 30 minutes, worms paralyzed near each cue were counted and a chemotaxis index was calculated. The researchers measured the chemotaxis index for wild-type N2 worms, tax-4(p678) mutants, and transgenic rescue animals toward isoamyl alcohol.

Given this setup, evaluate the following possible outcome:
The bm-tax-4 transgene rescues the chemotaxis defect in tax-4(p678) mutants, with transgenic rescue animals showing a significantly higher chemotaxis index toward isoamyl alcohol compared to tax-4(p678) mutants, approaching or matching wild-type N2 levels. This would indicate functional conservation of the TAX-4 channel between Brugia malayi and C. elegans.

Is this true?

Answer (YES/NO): NO